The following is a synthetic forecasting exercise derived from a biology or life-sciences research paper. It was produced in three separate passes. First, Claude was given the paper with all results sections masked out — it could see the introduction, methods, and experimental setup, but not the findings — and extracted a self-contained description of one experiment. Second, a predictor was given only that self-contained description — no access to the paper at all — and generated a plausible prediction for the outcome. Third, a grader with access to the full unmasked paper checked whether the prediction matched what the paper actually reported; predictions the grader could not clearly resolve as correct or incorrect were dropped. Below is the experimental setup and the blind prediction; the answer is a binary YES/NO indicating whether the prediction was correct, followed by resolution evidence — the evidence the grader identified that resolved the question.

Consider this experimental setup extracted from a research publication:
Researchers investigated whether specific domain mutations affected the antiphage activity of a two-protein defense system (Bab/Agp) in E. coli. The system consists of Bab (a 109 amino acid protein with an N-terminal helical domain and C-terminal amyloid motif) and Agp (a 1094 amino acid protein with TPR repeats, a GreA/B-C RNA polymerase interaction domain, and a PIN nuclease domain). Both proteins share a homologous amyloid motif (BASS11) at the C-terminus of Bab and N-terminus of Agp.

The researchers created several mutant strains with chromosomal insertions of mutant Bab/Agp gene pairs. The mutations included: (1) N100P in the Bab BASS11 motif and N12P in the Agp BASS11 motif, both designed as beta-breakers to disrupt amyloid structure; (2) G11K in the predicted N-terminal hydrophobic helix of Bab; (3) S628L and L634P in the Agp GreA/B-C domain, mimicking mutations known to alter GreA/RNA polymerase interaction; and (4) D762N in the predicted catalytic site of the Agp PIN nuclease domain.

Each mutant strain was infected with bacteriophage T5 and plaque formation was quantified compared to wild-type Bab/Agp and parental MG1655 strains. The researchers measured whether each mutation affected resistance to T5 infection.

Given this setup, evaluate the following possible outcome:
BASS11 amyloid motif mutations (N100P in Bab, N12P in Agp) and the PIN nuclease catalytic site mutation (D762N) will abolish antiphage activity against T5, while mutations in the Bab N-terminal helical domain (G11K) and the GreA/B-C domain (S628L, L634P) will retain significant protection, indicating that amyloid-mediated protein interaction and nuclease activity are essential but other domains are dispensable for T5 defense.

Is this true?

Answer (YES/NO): NO